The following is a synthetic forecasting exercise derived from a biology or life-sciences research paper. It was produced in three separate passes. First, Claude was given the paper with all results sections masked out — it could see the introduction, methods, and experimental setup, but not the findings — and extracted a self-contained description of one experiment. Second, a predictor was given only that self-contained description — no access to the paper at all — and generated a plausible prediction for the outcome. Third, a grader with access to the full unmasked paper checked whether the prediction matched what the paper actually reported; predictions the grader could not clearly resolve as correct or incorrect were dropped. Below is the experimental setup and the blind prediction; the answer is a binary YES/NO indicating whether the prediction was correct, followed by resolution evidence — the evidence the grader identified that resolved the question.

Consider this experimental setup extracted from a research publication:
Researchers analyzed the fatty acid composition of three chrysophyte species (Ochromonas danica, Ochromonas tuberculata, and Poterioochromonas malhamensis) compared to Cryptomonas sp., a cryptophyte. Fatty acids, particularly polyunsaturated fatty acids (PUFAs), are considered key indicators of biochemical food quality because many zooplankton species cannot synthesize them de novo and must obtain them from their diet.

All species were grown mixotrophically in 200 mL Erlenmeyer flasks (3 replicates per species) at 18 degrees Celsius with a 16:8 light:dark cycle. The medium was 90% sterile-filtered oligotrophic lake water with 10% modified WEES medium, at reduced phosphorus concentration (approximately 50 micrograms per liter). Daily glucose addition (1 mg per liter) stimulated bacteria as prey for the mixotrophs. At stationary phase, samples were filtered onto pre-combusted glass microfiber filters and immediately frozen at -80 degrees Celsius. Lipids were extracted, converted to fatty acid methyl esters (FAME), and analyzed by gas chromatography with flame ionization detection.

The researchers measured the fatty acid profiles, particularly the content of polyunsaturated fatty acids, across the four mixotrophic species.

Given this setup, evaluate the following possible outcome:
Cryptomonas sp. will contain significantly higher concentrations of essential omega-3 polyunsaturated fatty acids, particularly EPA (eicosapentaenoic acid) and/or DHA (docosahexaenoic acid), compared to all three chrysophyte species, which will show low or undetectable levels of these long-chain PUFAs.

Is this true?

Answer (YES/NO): NO